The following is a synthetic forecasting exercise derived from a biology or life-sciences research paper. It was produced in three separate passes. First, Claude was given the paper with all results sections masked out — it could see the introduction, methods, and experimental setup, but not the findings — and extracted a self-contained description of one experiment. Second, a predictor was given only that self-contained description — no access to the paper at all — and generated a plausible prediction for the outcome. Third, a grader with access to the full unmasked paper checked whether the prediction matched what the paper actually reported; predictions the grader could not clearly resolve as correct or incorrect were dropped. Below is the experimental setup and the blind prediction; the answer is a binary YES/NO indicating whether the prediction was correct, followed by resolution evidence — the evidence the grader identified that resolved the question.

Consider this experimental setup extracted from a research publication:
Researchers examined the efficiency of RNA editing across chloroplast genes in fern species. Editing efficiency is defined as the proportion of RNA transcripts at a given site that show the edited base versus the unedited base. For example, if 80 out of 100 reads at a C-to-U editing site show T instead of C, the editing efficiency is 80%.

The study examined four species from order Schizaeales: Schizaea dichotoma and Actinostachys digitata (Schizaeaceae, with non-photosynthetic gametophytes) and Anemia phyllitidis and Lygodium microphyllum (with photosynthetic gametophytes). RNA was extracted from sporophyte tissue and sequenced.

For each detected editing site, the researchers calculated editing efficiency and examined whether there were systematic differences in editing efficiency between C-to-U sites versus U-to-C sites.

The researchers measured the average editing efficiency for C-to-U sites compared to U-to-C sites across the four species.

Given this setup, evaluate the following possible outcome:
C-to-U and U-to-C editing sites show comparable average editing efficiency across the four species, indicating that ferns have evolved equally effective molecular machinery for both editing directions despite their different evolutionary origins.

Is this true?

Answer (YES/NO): NO